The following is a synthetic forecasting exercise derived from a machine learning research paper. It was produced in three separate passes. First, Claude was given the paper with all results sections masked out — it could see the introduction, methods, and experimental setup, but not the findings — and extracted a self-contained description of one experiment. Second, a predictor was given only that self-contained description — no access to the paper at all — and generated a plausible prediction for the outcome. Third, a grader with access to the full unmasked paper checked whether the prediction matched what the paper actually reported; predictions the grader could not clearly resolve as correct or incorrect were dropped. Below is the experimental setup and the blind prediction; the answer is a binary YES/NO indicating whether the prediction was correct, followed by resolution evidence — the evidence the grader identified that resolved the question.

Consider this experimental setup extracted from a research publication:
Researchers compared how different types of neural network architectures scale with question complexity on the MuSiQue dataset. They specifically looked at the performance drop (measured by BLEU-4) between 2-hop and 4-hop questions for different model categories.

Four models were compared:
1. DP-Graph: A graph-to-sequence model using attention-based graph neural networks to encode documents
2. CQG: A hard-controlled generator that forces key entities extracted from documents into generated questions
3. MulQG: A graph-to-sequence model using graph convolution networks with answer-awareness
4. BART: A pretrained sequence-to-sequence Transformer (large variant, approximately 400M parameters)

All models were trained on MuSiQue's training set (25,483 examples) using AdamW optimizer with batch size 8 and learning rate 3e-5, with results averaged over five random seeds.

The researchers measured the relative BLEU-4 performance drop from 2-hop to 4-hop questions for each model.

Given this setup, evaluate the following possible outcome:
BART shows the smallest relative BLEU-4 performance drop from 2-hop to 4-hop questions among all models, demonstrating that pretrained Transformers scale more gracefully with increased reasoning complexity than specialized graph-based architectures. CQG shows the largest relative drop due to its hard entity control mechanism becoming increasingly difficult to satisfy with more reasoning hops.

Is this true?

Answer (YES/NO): NO